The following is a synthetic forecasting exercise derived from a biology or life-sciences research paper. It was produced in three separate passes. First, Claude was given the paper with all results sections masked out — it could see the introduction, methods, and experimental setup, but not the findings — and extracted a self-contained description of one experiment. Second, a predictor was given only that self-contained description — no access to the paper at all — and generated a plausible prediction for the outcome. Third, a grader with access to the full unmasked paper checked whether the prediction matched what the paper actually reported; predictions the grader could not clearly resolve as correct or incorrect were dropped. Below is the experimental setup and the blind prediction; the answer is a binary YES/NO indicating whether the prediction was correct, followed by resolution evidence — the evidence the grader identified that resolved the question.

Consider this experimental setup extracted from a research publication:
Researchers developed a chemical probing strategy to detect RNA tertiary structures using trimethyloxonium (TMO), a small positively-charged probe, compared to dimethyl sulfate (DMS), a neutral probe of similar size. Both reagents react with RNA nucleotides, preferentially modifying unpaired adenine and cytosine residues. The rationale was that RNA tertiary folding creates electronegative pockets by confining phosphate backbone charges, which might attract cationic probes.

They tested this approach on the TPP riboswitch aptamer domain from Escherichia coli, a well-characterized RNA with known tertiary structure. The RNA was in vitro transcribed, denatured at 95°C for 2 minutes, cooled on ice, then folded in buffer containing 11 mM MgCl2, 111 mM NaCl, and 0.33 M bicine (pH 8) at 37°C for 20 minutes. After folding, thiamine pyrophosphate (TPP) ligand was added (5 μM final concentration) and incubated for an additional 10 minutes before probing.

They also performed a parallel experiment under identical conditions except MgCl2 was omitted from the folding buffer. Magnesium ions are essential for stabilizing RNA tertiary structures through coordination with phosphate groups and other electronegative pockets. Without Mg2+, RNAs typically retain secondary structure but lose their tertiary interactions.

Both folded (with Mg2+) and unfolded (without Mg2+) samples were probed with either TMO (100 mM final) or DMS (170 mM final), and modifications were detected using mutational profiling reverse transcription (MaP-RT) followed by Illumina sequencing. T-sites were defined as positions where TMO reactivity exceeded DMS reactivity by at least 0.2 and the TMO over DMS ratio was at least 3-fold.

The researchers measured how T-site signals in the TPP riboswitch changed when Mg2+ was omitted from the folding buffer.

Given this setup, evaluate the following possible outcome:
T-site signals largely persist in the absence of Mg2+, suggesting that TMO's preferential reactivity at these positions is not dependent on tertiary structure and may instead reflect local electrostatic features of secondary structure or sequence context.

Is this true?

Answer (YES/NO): NO